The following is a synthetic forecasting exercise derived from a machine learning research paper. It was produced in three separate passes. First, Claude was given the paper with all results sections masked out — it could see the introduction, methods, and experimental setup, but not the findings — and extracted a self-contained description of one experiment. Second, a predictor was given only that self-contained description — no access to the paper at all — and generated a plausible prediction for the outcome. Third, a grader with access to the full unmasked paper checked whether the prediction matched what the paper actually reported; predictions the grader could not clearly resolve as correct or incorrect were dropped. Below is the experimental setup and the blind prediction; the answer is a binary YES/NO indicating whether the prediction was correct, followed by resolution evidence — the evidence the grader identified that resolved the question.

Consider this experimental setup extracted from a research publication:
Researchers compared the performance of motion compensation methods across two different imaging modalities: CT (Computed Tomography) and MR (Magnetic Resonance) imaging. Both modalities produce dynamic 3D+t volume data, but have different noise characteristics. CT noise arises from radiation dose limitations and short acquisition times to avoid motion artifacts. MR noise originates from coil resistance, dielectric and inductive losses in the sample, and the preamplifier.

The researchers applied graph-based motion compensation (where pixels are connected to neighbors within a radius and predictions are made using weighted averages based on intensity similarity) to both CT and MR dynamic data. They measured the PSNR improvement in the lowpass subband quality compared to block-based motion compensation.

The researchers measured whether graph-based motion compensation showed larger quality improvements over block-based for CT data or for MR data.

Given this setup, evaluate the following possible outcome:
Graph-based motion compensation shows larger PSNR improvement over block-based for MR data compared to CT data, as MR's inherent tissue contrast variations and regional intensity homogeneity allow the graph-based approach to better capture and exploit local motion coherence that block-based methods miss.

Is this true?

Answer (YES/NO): YES